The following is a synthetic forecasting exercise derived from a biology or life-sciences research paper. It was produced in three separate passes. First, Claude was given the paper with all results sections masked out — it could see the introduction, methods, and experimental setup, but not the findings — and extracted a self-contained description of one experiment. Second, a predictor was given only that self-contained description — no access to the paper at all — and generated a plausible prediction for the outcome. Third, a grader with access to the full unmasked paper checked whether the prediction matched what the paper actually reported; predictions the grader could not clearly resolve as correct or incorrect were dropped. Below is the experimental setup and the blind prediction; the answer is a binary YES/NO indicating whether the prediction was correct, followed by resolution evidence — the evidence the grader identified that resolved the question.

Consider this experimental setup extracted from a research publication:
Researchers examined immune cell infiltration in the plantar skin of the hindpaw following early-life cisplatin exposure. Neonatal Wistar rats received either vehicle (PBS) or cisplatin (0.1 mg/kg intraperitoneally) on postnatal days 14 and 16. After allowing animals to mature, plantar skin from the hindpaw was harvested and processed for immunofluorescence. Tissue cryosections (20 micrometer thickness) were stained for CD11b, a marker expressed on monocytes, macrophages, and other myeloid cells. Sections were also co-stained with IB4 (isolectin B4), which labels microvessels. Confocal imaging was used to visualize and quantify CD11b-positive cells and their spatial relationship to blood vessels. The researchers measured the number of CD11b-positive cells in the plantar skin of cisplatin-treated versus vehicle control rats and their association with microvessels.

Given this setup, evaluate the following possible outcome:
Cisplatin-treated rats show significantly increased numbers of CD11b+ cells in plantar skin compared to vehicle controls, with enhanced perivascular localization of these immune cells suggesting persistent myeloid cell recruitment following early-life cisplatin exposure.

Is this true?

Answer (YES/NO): NO